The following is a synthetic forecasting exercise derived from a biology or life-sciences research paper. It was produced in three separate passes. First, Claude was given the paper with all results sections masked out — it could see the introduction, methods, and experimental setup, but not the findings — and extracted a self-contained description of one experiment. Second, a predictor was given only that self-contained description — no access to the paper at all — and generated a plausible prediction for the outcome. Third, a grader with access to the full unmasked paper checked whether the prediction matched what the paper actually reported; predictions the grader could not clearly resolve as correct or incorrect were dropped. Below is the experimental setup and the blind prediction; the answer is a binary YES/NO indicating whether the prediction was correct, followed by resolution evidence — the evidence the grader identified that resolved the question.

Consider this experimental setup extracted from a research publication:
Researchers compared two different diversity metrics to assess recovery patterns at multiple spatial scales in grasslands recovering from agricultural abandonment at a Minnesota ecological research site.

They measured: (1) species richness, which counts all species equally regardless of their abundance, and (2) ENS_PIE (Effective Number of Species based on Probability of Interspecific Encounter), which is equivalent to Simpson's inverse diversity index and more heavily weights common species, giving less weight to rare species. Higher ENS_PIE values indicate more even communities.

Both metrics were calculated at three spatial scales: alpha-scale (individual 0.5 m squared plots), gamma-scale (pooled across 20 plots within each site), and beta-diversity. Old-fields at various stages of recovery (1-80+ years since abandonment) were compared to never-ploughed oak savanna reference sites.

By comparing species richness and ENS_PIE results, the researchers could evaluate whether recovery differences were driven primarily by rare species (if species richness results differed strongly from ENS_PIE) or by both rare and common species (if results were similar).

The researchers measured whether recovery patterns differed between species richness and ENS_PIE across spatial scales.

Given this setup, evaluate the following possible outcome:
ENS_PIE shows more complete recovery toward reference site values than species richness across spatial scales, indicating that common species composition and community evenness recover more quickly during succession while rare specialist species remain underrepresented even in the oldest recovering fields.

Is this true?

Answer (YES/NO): NO